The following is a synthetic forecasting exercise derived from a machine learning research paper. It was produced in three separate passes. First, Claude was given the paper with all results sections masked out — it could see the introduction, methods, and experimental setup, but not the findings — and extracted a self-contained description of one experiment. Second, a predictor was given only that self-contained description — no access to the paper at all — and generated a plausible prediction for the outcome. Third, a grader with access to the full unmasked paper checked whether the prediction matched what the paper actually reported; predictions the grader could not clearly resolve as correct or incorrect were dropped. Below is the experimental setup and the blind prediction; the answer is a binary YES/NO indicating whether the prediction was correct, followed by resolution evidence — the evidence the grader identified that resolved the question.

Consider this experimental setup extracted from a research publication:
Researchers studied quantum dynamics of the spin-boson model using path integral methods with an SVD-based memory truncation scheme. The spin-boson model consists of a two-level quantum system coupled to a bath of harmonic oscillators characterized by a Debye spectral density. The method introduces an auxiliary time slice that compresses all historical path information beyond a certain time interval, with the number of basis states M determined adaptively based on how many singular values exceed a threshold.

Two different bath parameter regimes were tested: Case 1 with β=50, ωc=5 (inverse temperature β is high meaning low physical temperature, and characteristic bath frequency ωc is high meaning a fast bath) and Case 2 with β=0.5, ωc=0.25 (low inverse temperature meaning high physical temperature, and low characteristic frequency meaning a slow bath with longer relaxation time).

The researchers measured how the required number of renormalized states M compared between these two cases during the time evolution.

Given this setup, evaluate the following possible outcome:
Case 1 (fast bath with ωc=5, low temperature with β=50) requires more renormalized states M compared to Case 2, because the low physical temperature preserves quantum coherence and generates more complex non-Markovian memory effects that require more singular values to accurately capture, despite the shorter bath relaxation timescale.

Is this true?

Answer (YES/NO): NO